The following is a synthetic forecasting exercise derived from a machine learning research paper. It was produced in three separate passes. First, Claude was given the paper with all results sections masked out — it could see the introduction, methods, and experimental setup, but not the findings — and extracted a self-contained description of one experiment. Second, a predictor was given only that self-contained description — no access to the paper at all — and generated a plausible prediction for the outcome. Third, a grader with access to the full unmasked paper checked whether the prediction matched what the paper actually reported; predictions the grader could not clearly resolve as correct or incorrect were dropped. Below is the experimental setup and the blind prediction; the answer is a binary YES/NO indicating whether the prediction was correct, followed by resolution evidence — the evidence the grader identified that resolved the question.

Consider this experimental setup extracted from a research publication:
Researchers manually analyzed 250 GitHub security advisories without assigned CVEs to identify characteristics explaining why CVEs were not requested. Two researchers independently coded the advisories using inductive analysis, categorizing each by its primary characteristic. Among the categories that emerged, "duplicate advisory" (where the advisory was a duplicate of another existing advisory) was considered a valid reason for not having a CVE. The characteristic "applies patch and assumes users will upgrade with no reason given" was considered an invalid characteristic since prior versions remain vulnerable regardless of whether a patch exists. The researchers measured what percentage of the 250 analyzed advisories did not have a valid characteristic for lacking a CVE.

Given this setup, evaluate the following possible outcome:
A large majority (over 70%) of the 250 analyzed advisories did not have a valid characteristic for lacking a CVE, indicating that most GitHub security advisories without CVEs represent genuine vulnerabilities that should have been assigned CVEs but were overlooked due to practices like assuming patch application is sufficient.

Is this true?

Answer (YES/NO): NO